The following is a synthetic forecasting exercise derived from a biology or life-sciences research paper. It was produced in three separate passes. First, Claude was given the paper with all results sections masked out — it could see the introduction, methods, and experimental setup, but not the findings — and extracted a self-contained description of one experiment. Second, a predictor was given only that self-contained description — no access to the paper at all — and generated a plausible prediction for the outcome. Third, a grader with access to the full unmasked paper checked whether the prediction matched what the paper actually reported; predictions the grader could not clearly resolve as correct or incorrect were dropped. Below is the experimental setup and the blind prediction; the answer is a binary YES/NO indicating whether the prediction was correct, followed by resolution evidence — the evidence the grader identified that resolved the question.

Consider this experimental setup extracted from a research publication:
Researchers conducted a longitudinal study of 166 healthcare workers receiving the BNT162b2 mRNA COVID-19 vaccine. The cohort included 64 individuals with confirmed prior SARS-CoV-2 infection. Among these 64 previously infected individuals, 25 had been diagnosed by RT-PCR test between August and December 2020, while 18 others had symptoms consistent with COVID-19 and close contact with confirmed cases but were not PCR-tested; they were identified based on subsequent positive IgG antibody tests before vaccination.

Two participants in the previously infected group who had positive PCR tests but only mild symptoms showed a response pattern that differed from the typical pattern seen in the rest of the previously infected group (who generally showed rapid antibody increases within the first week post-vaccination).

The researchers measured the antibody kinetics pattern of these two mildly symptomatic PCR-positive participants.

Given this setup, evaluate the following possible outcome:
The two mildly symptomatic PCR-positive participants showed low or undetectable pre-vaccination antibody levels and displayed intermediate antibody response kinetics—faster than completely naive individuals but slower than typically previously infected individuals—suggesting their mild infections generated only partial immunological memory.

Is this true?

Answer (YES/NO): NO